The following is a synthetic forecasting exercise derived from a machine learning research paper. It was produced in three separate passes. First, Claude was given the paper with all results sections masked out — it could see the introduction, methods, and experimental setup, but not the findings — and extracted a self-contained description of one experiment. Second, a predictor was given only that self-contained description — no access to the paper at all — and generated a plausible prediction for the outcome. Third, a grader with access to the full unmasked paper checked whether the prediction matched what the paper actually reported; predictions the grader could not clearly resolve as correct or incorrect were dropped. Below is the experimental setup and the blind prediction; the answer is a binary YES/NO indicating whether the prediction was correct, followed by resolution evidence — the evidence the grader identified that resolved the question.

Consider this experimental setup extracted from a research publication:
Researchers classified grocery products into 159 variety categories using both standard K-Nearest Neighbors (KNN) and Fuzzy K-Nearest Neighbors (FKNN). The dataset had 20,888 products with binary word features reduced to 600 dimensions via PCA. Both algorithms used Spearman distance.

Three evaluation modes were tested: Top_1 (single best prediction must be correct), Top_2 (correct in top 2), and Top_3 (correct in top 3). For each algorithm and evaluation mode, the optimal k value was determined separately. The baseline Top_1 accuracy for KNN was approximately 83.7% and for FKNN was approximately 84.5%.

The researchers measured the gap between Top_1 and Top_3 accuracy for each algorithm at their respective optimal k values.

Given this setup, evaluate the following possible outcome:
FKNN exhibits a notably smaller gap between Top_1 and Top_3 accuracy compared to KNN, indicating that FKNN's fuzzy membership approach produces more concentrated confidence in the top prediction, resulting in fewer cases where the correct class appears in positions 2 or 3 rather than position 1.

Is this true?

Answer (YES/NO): NO